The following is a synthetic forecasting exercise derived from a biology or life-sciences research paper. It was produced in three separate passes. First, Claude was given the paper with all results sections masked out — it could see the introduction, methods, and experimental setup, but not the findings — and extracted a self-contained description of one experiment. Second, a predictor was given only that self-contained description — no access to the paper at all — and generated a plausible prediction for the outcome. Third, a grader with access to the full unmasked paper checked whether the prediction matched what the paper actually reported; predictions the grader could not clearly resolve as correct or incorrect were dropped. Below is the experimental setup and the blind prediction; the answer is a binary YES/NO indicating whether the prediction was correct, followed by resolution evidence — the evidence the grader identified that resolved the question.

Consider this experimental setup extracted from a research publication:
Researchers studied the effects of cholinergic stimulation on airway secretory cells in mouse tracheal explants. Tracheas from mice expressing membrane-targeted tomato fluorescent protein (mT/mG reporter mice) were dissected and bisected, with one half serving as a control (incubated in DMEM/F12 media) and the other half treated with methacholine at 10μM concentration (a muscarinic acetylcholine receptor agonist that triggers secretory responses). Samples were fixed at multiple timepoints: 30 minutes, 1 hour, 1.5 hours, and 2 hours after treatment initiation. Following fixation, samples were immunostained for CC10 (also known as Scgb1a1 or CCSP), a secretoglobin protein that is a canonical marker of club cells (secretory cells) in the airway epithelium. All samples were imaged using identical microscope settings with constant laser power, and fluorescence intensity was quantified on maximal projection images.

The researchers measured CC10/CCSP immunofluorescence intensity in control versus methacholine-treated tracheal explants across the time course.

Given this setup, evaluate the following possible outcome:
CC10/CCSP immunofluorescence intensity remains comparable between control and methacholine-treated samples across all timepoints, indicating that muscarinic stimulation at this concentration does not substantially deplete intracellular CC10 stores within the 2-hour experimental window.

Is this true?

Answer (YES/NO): NO